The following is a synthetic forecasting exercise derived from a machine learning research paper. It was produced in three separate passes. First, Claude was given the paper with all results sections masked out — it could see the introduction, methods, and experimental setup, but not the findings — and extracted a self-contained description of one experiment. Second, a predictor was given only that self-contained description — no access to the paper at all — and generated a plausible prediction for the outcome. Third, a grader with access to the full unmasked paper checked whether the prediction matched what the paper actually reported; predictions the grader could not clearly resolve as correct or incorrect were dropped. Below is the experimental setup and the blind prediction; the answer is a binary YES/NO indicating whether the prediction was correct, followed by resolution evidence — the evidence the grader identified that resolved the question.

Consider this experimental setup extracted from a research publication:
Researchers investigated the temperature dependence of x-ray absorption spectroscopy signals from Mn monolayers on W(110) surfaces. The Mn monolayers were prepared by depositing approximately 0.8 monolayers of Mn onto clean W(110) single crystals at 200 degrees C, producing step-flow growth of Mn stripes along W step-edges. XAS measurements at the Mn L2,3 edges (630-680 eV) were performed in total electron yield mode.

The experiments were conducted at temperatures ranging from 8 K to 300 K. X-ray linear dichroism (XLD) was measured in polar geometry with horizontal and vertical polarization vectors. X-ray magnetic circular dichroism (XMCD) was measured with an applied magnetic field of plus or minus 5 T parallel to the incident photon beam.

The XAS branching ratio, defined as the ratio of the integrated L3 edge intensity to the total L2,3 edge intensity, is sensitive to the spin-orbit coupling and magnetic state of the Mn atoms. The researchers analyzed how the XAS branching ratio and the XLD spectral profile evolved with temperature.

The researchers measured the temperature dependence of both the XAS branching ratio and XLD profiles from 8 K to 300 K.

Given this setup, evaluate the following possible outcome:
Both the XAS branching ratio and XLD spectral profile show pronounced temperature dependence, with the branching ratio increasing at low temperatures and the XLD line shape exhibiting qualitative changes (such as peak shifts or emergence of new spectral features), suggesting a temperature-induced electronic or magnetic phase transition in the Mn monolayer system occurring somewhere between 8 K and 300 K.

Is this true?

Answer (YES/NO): NO